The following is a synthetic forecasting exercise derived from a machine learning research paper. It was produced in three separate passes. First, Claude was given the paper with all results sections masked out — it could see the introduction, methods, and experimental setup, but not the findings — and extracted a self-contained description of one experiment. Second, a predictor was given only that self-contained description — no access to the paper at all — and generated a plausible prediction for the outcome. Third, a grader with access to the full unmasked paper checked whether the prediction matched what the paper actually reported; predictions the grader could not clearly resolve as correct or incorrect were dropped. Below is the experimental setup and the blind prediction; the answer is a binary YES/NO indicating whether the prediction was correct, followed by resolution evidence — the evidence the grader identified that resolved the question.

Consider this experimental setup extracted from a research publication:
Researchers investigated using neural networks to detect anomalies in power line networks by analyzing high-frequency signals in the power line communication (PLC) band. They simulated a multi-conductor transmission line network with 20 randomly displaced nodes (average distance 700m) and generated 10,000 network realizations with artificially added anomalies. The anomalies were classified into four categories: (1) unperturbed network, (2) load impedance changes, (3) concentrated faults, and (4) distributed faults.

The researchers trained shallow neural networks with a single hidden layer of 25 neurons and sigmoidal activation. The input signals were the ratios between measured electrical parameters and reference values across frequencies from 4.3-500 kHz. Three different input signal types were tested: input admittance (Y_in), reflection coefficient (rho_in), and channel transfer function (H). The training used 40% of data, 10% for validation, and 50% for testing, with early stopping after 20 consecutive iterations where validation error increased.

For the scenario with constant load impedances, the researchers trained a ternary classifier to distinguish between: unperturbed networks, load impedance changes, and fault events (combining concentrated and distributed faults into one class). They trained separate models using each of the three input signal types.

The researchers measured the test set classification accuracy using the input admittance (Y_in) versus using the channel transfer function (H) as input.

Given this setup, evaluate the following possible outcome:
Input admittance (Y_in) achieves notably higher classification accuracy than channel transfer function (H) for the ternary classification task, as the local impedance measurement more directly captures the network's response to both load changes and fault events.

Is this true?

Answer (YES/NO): YES